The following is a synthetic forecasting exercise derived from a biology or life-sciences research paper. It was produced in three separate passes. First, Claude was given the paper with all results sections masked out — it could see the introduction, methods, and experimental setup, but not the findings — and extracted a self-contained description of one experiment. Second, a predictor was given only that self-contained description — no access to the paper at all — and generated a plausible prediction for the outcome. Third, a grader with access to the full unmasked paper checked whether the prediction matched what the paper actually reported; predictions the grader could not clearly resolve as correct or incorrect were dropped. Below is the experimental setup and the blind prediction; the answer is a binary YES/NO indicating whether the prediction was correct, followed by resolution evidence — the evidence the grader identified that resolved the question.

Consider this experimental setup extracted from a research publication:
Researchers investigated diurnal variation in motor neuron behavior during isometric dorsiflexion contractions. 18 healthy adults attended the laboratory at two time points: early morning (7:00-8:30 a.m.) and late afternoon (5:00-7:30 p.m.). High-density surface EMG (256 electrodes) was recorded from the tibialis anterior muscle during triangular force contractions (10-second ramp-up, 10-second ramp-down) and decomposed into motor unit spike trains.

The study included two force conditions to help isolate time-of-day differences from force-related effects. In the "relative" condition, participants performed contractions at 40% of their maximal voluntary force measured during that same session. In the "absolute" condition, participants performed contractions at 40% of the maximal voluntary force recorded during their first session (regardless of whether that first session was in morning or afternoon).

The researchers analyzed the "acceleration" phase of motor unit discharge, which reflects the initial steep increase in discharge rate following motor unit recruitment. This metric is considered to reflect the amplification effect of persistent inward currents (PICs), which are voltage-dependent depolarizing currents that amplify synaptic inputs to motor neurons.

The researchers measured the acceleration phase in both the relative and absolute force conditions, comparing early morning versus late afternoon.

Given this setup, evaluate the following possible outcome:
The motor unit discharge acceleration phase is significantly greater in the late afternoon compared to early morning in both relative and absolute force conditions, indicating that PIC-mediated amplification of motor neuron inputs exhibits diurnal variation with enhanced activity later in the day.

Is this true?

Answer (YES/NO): NO